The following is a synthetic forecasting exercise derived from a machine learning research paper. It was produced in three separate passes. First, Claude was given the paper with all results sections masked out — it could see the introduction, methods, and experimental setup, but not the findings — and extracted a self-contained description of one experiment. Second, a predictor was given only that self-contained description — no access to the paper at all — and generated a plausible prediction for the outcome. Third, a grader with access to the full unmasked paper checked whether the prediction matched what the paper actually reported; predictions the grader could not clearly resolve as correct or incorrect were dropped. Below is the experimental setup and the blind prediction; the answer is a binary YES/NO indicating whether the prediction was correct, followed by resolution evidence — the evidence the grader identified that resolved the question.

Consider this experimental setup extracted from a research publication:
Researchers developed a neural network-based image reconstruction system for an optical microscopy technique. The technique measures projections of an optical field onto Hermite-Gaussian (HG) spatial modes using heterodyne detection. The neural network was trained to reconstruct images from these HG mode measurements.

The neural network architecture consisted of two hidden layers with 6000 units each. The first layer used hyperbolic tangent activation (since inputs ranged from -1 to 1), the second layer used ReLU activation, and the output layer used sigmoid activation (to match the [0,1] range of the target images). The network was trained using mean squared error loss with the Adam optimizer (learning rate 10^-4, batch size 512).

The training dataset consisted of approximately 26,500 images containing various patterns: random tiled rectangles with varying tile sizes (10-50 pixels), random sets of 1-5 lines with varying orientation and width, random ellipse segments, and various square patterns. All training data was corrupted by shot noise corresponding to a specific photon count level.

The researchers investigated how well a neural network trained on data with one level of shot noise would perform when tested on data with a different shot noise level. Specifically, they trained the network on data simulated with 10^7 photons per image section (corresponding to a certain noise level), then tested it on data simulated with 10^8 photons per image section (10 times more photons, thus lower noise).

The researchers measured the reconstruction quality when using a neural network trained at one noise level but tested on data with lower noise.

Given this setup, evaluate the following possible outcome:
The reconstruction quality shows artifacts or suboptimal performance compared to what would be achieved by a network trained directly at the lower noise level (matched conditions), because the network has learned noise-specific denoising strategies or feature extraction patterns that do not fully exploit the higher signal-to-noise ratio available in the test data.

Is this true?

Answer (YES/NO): YES